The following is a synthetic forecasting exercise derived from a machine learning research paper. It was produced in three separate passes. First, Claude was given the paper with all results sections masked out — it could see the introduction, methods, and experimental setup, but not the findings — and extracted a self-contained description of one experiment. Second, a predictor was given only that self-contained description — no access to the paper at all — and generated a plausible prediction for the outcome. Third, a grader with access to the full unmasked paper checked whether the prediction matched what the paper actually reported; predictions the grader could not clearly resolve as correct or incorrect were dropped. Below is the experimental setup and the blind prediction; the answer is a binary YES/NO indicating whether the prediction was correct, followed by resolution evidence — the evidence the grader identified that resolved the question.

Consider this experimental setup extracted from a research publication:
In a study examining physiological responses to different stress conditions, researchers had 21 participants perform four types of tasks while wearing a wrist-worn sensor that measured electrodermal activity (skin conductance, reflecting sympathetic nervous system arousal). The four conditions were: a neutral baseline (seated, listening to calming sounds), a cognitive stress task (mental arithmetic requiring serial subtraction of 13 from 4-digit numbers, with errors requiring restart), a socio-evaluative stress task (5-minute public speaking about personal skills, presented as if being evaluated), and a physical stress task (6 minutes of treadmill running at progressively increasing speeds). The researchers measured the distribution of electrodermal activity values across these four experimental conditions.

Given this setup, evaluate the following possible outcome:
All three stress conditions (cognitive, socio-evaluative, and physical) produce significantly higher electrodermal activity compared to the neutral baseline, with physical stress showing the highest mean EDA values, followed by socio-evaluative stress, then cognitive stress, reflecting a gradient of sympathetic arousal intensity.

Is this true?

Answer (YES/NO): NO